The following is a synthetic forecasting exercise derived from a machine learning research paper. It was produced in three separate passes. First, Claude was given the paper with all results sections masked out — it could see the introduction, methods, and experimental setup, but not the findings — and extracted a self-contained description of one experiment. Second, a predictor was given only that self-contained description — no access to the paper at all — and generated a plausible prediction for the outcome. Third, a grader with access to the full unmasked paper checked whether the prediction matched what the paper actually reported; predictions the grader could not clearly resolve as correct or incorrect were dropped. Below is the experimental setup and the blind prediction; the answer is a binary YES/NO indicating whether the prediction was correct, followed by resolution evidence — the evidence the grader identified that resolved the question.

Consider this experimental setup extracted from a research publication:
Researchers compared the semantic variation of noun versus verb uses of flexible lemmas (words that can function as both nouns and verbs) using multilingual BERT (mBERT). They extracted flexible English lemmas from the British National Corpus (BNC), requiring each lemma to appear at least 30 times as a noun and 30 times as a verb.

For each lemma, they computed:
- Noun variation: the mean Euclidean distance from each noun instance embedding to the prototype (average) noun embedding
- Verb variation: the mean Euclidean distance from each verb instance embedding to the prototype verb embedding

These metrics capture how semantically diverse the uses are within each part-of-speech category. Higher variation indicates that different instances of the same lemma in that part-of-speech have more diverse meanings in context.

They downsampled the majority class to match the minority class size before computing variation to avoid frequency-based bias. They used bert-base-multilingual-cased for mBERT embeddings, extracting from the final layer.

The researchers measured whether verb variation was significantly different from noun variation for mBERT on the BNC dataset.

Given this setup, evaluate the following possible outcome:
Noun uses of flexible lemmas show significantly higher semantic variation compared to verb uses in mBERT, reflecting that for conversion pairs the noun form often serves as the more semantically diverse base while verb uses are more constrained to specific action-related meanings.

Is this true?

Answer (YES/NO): NO